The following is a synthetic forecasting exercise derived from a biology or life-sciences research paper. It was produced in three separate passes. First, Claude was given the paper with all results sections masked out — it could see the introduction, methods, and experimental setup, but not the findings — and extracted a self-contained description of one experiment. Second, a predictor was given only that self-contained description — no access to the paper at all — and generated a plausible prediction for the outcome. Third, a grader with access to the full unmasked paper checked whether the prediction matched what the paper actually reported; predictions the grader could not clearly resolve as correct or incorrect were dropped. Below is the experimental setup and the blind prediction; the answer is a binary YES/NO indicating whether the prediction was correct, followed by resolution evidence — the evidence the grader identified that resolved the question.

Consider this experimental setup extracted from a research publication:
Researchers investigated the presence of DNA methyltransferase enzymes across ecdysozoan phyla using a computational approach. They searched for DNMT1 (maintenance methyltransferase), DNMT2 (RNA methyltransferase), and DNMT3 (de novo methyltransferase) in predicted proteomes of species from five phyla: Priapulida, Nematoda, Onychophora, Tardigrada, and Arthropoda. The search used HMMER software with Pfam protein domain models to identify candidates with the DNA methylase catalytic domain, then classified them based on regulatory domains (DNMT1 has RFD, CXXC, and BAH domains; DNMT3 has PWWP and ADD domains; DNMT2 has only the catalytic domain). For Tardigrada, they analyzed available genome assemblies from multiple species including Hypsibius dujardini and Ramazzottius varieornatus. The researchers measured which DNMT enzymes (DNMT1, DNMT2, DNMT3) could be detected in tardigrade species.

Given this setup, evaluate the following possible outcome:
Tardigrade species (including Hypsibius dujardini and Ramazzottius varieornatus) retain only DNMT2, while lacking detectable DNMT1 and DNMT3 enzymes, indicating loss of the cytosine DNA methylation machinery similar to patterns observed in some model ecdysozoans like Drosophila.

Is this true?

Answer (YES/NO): YES